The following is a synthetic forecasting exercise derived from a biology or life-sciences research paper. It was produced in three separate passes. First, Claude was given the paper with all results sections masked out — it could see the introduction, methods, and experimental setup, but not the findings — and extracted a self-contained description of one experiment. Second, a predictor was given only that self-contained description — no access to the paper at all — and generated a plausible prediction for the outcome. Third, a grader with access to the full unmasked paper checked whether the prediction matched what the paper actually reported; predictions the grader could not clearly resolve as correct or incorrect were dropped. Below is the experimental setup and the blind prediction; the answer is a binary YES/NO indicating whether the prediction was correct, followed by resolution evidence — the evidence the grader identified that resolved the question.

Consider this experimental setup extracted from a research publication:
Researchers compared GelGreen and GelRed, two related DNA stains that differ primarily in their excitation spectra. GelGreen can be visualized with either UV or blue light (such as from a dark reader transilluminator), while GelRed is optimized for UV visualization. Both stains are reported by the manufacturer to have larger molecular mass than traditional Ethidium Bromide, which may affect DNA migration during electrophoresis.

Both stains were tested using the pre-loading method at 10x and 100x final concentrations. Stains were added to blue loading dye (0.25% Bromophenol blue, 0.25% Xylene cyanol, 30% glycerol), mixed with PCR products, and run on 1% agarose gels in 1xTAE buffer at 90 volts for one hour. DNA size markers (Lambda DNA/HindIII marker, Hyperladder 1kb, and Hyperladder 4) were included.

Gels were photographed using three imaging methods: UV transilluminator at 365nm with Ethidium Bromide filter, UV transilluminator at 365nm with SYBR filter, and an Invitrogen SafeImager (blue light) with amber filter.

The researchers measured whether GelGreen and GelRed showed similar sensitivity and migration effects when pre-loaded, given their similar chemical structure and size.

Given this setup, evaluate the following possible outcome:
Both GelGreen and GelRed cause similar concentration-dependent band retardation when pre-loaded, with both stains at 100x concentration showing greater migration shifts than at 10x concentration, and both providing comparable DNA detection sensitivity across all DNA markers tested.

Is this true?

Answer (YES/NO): NO